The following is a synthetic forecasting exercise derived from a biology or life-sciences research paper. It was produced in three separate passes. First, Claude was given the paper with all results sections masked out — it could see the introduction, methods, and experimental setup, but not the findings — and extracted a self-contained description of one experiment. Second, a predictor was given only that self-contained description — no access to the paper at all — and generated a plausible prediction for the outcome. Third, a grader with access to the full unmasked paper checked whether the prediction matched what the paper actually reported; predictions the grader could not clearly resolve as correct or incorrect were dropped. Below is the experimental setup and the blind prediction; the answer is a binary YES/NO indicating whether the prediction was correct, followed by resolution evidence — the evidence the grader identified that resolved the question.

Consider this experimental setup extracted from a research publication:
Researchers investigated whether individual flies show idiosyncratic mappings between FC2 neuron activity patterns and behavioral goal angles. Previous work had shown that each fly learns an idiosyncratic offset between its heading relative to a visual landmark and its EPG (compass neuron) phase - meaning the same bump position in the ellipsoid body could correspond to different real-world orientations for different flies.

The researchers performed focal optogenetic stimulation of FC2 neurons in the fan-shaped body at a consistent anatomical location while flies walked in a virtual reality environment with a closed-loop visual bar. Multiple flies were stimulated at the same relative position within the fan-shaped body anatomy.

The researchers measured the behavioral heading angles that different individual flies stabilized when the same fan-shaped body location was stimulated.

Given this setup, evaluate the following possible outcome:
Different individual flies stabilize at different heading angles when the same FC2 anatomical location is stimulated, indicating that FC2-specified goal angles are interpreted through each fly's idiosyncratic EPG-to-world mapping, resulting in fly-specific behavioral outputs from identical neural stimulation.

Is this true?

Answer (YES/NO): YES